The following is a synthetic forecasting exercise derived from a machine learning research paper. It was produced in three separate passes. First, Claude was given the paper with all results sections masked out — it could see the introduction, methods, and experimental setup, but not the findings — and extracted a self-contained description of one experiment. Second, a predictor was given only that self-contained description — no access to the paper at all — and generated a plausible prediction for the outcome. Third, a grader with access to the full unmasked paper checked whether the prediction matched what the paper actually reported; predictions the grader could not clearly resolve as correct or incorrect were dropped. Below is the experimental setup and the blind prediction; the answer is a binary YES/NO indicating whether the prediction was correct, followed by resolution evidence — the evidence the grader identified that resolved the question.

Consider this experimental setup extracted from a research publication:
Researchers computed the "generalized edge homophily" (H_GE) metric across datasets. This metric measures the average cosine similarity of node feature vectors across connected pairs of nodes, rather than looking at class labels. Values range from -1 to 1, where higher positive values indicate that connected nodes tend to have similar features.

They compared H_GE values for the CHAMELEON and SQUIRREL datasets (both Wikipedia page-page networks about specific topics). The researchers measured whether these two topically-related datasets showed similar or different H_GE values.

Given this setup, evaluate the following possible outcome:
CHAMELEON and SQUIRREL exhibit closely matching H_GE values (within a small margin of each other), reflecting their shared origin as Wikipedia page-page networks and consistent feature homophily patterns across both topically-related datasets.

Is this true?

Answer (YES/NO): YES